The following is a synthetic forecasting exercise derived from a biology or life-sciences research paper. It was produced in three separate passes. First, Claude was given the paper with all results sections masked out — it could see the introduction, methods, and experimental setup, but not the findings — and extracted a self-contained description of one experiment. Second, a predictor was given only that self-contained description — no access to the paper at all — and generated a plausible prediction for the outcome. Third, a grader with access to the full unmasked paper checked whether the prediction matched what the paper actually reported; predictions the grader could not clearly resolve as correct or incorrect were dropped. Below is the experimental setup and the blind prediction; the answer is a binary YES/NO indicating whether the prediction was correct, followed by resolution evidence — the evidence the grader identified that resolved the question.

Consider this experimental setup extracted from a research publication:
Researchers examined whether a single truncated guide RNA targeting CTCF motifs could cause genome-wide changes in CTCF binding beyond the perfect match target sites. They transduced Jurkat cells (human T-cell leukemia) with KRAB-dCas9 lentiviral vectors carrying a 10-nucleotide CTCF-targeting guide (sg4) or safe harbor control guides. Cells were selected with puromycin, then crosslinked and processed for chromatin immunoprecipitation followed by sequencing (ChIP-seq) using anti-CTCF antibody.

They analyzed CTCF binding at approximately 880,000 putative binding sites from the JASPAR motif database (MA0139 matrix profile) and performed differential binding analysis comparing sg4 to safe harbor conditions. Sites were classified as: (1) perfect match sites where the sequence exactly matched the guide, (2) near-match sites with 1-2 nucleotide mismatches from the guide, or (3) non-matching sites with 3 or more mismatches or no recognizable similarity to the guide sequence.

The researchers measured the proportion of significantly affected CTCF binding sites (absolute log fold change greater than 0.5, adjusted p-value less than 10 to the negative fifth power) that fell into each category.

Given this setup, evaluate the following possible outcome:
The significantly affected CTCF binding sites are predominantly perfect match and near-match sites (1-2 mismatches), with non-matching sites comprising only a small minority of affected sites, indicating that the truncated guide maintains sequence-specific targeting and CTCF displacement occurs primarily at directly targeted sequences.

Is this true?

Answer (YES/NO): YES